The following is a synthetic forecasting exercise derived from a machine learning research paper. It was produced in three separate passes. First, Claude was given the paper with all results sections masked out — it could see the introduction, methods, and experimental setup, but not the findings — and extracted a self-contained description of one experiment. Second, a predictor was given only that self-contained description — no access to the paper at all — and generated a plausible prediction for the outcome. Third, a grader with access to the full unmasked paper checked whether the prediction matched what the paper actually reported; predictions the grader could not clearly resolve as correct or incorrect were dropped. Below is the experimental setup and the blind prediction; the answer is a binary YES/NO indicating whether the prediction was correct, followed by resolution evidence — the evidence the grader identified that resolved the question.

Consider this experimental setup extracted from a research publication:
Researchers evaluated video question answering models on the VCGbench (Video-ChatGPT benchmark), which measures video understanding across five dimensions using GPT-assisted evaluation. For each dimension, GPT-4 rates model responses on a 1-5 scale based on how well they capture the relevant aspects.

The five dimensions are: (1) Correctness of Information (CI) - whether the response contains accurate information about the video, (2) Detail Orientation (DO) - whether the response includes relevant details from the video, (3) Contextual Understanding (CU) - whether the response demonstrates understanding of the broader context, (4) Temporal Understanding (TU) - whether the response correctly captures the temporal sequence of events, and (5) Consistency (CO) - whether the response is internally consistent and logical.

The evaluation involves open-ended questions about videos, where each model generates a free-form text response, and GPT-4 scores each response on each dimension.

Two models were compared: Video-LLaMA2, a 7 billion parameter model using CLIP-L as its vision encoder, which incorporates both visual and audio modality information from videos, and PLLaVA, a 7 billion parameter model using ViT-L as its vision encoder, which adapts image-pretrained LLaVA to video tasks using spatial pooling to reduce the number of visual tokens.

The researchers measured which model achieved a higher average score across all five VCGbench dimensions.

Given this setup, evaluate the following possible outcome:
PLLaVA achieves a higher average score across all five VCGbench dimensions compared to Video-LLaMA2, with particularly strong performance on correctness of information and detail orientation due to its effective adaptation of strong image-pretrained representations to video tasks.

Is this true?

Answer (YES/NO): NO